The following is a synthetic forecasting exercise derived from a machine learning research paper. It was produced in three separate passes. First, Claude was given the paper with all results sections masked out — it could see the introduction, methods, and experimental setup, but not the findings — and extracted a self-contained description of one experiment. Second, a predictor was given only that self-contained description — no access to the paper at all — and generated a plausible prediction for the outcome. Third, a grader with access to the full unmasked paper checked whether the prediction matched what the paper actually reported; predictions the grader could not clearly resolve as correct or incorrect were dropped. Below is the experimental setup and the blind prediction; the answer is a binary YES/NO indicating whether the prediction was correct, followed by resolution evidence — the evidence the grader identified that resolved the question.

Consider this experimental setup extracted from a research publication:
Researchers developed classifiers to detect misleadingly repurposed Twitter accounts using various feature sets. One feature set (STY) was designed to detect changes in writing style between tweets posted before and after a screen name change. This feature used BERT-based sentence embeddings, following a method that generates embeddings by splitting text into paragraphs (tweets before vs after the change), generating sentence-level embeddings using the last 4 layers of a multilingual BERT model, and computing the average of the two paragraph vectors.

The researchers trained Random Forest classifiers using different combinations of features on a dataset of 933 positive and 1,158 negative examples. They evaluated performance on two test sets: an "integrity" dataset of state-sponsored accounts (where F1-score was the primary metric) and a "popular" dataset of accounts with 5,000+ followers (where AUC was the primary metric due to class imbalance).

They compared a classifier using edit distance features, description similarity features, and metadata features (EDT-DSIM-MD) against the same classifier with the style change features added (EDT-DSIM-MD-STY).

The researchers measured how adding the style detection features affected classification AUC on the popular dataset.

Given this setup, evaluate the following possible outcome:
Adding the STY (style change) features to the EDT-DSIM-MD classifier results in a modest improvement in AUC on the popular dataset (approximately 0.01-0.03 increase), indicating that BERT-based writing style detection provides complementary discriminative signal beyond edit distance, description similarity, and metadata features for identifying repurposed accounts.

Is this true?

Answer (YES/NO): NO